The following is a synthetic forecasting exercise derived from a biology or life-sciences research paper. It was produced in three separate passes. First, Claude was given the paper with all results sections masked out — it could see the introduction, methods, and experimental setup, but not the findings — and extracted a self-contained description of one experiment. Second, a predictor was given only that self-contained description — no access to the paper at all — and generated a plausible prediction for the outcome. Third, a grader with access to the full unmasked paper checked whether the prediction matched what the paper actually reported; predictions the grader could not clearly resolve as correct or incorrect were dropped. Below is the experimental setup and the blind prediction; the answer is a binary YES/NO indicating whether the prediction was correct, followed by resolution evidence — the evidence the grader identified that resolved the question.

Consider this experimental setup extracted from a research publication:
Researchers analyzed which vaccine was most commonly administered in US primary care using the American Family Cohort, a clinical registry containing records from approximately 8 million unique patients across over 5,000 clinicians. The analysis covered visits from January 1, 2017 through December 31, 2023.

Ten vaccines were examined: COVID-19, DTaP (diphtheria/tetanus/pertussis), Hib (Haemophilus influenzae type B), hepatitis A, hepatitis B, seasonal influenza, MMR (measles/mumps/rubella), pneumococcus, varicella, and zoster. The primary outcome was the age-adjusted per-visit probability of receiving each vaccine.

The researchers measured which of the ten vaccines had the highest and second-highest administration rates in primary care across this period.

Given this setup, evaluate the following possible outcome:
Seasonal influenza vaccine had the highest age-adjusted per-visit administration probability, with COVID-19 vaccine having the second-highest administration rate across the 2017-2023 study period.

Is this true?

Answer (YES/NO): NO